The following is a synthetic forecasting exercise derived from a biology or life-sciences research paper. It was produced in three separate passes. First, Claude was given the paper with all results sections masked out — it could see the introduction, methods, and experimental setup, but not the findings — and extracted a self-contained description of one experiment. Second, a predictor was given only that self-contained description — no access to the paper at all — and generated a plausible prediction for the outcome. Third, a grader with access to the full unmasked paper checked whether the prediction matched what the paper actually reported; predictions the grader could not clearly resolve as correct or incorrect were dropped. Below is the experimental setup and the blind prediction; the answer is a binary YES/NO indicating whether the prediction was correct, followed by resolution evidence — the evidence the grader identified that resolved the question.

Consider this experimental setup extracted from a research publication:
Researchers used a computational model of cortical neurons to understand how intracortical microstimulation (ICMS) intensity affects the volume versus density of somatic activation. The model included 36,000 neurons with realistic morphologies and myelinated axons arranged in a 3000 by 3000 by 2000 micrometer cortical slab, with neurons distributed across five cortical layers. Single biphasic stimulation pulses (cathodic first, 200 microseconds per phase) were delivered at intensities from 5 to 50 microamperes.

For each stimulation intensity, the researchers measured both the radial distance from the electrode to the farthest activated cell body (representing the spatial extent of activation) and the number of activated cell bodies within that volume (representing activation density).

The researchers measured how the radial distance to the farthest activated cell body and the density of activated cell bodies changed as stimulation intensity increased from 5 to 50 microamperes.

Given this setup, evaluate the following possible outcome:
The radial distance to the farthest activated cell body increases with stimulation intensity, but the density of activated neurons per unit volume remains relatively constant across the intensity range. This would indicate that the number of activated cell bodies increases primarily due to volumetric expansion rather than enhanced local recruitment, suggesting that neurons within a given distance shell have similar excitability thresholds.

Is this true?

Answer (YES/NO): NO